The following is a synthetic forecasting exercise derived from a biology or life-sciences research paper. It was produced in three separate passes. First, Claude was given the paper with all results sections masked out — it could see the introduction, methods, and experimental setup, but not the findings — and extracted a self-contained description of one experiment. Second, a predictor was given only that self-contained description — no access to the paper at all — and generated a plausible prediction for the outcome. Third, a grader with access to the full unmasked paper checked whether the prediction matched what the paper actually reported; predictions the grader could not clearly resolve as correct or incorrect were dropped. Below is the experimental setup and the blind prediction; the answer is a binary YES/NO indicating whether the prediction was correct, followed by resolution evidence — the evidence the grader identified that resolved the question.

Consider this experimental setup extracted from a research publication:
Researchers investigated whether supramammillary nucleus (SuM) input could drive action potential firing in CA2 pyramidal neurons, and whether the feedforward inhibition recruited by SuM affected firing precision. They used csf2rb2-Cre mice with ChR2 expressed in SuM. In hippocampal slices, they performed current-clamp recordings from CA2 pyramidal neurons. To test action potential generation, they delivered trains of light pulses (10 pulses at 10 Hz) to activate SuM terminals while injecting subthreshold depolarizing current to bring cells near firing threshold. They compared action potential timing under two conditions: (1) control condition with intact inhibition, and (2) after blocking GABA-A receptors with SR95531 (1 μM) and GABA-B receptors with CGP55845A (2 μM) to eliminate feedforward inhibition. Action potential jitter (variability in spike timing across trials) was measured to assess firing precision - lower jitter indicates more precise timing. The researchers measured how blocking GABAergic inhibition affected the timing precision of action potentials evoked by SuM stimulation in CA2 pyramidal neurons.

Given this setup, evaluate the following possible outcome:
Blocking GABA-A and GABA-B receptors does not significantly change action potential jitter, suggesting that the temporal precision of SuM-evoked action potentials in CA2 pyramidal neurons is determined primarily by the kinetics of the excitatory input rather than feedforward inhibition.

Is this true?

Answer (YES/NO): NO